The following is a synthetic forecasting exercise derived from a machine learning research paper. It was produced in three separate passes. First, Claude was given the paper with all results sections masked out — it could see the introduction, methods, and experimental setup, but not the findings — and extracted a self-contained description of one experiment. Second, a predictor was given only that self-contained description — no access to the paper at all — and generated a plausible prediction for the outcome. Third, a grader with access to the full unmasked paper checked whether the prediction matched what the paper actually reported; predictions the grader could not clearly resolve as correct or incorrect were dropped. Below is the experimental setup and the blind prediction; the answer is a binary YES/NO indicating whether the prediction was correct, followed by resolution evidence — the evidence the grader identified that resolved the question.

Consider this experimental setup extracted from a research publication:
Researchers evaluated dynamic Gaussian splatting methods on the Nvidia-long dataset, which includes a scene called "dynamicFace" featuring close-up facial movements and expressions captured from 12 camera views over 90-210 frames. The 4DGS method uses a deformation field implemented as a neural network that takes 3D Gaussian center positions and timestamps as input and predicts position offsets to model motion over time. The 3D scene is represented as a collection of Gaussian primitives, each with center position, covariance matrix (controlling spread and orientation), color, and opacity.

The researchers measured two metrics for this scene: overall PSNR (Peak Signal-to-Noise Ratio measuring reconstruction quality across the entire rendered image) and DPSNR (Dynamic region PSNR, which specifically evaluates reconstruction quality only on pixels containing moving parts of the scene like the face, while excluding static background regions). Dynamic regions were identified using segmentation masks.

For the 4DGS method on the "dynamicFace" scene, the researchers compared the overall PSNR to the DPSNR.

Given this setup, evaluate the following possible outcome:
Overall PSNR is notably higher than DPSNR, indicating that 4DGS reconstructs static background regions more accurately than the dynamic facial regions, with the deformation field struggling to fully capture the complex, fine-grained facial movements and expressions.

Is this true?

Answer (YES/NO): NO